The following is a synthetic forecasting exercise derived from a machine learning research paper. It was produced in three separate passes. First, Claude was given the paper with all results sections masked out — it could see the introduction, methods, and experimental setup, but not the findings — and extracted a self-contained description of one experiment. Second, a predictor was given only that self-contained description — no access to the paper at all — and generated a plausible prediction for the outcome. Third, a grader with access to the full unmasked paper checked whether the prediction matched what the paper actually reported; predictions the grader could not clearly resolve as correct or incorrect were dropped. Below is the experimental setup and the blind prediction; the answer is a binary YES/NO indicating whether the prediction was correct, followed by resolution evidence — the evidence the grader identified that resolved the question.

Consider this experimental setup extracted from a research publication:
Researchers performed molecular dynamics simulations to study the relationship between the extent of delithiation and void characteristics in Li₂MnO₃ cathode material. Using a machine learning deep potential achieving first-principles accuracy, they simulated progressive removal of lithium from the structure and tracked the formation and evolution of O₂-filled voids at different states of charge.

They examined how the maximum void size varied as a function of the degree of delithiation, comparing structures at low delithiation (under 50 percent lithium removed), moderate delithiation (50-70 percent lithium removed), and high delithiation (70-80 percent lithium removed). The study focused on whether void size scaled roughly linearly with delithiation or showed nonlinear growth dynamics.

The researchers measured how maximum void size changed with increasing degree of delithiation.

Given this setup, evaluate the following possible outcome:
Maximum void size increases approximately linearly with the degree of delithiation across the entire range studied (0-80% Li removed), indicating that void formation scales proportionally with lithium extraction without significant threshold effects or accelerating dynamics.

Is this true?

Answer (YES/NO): NO